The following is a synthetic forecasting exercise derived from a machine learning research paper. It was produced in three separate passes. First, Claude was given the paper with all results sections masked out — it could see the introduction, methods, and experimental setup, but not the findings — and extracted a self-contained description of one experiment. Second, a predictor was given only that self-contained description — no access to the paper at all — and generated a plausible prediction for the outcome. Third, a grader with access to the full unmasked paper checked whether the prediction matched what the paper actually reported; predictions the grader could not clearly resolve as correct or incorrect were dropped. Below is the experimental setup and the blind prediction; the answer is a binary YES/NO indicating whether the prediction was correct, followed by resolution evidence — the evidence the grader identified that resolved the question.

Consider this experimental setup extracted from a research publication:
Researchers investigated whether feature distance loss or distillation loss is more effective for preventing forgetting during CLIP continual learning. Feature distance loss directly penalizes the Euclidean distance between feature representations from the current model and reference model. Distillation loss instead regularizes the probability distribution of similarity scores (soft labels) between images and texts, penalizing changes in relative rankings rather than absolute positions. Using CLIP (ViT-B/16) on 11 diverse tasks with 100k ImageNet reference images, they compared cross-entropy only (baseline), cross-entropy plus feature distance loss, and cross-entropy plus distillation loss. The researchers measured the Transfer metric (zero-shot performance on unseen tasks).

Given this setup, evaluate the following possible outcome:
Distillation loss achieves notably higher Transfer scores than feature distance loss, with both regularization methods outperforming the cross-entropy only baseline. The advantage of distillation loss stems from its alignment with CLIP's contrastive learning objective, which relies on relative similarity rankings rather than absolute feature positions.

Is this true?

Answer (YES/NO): YES